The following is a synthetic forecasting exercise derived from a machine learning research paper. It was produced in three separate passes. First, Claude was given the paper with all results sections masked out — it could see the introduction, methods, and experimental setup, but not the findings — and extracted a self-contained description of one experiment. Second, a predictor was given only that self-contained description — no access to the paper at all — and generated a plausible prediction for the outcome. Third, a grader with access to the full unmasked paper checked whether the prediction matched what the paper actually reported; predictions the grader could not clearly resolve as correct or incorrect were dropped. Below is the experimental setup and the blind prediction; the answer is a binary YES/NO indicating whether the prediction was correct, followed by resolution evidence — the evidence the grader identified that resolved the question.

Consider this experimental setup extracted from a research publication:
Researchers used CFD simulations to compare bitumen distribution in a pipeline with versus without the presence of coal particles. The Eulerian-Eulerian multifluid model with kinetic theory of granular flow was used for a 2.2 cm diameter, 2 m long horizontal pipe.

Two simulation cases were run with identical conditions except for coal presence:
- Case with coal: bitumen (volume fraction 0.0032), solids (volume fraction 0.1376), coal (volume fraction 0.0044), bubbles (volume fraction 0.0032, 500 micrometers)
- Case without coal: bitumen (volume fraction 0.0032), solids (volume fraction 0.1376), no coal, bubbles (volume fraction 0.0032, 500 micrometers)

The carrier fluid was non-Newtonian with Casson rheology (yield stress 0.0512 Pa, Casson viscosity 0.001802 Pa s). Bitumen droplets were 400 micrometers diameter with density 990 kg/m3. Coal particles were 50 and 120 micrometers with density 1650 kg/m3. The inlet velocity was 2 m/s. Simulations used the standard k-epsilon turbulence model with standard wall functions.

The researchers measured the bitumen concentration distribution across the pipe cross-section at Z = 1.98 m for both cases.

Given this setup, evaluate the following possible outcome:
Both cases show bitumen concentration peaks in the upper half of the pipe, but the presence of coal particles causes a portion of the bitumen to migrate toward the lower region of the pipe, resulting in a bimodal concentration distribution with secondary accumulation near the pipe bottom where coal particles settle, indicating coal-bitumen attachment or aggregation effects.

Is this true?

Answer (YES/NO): NO